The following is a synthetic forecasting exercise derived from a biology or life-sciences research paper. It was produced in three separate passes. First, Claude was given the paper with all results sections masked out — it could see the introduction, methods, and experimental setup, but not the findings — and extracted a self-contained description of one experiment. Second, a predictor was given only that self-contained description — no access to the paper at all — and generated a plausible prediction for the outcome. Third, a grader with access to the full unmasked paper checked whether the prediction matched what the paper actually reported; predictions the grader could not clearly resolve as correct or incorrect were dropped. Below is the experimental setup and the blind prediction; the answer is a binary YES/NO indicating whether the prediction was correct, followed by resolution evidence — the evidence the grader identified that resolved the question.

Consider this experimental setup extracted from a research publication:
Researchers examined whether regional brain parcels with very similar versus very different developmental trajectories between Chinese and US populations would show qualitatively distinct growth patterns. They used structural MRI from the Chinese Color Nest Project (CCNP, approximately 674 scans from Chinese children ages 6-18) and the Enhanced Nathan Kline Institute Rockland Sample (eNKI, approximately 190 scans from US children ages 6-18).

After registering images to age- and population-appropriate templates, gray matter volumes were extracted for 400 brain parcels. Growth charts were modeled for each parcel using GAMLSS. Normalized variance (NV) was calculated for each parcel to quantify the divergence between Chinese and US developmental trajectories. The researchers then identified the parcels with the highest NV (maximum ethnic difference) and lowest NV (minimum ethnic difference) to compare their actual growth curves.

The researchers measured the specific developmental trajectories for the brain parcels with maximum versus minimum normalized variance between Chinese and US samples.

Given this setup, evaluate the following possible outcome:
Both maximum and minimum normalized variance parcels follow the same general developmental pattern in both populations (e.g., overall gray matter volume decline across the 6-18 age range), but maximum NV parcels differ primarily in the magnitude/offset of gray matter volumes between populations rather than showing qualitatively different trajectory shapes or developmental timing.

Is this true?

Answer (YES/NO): NO